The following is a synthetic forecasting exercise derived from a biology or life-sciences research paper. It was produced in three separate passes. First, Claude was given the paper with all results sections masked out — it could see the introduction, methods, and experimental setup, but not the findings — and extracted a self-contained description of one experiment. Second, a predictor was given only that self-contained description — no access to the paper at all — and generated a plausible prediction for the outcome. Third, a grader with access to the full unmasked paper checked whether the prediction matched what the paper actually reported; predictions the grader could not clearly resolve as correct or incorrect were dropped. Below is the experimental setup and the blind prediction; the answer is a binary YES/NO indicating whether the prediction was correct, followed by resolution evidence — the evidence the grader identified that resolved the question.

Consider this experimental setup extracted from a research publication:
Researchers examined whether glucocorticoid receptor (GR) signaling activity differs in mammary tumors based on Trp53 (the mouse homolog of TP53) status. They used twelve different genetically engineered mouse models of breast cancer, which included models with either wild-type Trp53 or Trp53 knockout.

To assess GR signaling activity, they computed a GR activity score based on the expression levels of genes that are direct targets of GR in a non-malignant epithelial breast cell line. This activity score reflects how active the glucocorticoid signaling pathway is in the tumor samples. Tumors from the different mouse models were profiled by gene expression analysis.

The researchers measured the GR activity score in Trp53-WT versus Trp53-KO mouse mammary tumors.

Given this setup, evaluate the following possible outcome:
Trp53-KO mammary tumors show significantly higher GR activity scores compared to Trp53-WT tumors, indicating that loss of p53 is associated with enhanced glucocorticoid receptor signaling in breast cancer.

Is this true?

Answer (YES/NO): NO